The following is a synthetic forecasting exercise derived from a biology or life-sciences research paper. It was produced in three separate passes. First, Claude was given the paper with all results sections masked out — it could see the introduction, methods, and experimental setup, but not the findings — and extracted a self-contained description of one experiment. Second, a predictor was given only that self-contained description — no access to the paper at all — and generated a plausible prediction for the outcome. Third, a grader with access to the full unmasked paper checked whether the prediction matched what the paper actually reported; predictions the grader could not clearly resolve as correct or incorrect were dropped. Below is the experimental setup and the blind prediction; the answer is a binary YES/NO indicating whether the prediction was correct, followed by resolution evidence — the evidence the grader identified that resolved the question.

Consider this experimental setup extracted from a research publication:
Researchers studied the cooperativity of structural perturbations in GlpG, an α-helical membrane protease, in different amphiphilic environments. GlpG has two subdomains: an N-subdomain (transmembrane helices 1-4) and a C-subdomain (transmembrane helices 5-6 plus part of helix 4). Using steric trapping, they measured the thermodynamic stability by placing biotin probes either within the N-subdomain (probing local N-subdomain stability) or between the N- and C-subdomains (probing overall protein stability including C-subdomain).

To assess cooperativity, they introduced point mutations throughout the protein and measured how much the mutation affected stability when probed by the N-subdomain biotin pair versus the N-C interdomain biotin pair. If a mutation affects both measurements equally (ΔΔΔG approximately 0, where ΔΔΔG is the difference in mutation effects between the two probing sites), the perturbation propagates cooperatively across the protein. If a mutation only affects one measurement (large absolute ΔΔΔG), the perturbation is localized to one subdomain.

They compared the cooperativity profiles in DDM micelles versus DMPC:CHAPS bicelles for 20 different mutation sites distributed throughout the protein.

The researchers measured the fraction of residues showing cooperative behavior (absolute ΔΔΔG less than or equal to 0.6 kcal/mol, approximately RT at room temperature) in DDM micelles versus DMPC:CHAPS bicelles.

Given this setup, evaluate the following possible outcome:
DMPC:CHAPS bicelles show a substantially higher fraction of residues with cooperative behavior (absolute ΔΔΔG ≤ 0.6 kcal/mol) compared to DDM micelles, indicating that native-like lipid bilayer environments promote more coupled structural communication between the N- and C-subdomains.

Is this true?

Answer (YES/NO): YES